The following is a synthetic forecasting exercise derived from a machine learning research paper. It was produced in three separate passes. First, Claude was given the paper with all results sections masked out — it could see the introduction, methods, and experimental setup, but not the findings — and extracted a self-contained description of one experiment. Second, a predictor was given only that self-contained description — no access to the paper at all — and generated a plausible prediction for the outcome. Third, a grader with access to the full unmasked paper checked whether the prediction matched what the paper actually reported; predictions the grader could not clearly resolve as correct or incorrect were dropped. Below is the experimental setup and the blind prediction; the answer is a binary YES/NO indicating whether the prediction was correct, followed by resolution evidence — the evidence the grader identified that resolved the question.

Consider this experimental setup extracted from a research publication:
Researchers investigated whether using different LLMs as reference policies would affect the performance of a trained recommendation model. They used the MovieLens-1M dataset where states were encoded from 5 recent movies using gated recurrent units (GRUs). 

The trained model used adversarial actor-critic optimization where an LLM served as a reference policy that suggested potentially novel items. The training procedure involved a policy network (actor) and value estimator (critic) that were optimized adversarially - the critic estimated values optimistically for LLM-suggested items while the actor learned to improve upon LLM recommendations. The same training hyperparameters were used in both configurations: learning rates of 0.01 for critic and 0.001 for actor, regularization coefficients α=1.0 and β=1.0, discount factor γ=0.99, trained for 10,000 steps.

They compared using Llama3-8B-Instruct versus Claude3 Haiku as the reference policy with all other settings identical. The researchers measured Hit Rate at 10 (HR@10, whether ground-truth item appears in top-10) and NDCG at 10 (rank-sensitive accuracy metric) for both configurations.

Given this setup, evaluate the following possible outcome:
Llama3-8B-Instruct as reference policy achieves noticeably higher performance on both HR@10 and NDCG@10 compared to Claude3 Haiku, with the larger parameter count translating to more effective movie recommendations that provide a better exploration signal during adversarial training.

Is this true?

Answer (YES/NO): NO